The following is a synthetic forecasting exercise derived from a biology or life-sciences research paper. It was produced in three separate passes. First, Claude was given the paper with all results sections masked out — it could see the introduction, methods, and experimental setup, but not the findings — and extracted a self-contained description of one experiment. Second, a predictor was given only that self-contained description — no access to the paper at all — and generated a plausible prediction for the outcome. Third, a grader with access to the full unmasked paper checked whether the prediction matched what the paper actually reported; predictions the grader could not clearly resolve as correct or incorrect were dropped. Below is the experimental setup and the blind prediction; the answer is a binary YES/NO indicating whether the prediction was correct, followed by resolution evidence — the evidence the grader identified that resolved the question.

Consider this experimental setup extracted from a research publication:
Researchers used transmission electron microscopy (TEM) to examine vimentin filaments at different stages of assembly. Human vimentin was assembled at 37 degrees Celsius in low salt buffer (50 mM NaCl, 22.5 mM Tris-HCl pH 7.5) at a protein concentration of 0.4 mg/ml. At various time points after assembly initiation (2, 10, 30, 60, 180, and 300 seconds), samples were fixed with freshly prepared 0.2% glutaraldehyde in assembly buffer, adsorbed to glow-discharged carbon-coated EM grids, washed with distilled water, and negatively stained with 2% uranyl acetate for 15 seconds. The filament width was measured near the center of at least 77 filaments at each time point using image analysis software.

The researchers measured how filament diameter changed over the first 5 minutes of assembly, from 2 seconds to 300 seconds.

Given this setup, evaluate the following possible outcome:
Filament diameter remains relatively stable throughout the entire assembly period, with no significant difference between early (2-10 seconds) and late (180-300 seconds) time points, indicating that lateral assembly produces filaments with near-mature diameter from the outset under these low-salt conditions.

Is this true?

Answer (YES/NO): NO